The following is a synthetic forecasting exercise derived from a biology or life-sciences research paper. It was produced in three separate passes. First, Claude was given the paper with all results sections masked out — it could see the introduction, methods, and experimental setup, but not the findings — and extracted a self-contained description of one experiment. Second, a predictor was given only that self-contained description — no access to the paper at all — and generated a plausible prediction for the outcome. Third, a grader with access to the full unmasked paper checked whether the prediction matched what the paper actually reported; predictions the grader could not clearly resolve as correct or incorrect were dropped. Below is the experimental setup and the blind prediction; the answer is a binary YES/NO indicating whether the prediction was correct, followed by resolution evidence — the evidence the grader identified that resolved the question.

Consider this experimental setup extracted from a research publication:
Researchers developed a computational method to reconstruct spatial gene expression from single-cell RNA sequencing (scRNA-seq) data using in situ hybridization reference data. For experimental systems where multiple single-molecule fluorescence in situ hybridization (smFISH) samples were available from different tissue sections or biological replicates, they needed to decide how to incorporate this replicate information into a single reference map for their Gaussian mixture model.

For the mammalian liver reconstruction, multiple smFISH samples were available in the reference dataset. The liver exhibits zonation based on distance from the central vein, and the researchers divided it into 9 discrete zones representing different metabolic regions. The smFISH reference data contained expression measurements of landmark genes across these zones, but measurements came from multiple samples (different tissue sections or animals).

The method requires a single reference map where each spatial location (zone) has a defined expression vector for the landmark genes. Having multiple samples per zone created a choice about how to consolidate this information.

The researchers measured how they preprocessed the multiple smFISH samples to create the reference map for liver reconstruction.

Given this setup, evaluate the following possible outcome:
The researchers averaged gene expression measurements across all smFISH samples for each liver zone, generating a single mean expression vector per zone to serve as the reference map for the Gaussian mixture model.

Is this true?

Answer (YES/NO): YES